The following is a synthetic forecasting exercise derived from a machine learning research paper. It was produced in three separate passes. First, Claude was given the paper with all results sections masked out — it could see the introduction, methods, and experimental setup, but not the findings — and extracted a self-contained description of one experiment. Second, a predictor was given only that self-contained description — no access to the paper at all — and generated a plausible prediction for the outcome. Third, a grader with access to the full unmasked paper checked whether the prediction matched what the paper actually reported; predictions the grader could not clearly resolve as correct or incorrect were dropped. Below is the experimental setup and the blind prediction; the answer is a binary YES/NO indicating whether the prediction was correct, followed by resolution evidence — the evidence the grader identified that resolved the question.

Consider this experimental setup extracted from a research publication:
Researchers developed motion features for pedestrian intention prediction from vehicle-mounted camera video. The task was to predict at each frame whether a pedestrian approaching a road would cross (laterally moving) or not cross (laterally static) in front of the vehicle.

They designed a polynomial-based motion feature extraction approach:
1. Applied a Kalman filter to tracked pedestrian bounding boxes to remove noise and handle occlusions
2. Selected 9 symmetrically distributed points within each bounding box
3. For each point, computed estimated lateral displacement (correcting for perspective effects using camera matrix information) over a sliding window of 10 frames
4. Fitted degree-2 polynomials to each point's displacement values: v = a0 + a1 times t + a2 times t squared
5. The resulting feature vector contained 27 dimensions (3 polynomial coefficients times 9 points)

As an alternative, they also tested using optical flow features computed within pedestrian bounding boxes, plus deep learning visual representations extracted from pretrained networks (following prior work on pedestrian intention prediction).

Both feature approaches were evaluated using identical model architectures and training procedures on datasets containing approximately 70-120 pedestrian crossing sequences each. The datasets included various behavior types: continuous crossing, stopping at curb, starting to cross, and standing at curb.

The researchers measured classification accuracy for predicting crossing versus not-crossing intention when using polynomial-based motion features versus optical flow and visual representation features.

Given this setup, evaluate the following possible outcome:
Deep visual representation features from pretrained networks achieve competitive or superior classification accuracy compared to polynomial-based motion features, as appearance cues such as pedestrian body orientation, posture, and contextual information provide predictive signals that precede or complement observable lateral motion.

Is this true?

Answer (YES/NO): NO